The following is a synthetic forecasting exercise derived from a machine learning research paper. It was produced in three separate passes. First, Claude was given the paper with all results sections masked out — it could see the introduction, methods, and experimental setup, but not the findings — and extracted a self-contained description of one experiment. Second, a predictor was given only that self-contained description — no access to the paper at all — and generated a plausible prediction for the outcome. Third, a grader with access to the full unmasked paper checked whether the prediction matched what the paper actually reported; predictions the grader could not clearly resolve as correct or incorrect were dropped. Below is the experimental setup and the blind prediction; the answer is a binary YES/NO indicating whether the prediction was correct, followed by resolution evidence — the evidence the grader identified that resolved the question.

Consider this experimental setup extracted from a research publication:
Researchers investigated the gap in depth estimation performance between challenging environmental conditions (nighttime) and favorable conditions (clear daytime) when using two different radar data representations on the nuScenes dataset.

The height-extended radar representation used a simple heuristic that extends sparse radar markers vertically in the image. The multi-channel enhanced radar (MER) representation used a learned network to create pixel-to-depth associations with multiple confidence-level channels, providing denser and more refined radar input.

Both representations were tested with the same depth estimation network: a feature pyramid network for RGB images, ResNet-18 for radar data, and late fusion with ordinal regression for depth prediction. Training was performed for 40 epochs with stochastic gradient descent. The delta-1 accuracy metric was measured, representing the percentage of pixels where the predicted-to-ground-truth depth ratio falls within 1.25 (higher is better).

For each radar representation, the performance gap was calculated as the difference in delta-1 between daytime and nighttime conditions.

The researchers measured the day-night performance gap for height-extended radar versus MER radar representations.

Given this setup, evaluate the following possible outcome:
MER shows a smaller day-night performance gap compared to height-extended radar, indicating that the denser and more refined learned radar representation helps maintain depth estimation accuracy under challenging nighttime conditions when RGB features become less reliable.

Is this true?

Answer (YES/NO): NO